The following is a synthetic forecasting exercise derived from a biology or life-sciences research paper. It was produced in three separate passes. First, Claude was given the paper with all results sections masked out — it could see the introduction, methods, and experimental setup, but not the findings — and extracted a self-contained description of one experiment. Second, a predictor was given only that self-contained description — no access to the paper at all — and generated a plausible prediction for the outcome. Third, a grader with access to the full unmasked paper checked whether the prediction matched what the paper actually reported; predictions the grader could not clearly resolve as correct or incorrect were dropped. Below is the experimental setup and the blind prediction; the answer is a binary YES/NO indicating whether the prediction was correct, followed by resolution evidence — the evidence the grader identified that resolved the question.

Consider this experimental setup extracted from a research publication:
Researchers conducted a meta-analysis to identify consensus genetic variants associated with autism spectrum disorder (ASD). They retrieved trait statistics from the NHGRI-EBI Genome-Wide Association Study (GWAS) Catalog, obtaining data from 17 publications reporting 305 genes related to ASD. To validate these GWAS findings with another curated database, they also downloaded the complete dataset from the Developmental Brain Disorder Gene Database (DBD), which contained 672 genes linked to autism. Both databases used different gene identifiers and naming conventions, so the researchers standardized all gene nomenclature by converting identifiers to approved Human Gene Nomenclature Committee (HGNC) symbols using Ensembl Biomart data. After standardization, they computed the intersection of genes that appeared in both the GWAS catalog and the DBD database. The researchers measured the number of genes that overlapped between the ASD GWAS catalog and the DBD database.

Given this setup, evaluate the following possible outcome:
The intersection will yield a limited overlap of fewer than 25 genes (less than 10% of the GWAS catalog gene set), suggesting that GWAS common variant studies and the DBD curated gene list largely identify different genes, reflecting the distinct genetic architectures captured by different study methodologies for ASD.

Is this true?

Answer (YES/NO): NO